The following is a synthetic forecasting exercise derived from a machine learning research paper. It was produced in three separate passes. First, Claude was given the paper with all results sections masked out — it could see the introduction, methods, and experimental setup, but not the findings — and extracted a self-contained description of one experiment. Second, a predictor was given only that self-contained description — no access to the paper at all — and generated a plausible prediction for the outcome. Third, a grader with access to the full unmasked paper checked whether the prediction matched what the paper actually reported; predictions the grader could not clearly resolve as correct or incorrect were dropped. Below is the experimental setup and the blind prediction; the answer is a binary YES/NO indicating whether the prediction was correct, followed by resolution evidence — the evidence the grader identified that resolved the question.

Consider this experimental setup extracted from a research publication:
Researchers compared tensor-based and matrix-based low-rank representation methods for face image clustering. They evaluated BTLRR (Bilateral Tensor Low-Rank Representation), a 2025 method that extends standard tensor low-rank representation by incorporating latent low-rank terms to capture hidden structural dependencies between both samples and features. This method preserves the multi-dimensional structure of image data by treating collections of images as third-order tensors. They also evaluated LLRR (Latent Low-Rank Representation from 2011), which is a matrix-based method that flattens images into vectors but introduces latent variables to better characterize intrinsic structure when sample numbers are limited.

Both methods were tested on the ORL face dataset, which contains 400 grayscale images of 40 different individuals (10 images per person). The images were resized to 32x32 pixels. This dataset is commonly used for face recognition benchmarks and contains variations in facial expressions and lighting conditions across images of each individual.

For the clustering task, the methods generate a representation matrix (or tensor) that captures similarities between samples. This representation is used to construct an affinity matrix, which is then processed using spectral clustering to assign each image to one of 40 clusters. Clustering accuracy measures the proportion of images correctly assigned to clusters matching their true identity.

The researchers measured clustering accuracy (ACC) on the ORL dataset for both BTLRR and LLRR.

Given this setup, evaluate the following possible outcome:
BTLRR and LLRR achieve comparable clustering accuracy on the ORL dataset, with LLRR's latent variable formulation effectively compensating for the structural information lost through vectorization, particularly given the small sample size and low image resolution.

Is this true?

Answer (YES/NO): NO